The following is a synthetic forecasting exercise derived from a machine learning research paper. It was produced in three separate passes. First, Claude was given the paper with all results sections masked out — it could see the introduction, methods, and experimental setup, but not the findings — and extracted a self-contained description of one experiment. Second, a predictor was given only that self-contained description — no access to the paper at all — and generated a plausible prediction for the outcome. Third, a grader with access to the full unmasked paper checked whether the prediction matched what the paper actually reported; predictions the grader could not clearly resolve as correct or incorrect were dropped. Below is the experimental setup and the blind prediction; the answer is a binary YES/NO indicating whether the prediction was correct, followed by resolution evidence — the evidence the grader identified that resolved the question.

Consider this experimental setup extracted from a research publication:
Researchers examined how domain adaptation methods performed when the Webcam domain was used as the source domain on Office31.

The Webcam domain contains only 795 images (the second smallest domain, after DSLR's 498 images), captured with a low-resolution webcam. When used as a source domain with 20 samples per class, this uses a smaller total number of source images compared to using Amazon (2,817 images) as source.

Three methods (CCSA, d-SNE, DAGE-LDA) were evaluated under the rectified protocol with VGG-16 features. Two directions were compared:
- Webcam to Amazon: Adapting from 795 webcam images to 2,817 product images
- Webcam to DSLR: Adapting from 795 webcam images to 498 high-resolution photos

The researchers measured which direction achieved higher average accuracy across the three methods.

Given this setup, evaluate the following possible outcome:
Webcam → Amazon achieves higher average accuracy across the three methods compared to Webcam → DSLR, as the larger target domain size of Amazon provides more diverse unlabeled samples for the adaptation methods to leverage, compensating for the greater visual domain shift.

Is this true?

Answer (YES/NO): NO